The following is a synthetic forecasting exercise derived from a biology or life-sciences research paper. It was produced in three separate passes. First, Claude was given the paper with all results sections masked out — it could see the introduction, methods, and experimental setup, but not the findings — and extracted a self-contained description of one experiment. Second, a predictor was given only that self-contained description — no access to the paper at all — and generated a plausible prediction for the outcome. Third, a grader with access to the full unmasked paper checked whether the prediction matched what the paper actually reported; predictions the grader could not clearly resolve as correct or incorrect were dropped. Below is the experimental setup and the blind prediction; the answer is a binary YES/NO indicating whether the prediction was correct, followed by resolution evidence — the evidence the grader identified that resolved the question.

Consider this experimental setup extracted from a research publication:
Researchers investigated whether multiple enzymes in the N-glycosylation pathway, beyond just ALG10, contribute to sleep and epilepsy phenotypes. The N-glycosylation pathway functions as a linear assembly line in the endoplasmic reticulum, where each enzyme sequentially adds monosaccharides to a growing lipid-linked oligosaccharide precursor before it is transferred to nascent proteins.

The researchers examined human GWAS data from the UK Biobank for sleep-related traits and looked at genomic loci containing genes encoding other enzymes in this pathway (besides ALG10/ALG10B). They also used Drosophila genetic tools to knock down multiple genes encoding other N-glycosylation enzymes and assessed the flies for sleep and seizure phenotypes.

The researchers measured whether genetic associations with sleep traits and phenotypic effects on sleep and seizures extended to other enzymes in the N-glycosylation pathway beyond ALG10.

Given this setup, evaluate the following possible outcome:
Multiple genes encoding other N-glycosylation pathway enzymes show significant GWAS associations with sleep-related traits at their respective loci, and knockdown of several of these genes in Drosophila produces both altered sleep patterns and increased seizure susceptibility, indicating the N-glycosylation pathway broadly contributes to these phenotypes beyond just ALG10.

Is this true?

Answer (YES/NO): YES